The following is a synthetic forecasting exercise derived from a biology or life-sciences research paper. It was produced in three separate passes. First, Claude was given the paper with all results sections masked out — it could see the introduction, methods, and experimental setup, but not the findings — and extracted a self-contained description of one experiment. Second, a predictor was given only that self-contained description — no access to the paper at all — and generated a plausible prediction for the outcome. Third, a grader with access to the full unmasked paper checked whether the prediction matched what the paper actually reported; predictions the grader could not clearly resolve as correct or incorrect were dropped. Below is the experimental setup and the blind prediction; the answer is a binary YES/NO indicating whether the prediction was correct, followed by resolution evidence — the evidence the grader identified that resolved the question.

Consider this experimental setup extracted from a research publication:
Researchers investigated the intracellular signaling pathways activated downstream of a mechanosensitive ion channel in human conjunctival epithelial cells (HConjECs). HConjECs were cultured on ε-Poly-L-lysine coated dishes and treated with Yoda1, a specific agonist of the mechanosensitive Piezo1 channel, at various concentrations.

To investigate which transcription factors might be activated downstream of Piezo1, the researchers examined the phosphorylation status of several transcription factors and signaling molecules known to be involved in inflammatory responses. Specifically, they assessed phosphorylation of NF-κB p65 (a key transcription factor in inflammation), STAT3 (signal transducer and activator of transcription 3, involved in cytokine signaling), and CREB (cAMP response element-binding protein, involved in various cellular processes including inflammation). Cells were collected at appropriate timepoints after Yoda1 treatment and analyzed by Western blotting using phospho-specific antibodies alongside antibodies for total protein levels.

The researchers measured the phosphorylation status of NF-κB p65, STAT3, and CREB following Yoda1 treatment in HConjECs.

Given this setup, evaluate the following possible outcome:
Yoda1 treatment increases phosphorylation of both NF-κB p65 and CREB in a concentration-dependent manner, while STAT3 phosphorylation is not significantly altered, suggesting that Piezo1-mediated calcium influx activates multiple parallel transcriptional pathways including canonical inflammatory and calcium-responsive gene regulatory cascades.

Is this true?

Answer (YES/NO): NO